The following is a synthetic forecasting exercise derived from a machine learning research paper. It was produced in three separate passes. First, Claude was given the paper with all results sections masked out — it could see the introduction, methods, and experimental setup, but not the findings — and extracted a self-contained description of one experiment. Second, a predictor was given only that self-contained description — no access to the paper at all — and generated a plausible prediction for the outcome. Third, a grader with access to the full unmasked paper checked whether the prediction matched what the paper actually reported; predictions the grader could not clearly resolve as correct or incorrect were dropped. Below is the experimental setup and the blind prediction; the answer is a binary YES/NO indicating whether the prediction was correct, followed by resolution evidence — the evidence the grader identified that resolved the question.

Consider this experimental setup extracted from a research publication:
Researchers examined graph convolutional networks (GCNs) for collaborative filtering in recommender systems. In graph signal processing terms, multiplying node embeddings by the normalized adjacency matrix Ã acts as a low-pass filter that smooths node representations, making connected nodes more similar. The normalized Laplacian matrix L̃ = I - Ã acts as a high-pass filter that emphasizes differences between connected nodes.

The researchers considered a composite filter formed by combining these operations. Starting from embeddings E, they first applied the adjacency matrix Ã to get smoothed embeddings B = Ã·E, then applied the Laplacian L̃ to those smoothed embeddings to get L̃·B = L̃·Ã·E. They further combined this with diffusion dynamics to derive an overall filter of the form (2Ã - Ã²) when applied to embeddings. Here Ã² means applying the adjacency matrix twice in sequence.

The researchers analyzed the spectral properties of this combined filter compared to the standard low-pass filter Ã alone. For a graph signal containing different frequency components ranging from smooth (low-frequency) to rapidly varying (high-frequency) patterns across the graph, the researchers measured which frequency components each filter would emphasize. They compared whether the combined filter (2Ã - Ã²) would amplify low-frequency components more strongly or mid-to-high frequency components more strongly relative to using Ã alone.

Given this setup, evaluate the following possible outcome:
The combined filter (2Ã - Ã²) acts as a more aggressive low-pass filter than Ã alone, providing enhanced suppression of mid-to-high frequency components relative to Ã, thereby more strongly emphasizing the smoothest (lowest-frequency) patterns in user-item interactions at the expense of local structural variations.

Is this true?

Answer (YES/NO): NO